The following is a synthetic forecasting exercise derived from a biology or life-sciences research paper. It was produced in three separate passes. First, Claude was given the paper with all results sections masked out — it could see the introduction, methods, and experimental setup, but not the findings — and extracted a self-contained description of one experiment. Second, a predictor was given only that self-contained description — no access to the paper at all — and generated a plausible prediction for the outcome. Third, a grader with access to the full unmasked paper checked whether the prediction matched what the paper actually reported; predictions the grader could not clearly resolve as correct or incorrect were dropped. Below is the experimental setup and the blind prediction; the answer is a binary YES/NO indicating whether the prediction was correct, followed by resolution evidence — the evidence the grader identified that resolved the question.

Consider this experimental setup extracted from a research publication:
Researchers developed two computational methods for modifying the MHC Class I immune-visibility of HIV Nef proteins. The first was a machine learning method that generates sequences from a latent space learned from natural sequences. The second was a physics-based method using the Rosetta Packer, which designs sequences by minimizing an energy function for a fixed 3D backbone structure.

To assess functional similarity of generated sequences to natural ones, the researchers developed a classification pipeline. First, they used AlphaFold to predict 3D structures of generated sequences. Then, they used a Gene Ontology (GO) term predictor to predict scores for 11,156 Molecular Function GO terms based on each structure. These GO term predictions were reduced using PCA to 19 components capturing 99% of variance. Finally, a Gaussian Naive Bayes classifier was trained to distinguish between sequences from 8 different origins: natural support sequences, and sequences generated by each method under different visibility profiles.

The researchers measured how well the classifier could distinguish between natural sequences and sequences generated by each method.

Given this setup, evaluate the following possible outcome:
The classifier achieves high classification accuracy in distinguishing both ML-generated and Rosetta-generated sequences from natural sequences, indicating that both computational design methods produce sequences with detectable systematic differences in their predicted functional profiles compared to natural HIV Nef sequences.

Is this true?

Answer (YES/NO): NO